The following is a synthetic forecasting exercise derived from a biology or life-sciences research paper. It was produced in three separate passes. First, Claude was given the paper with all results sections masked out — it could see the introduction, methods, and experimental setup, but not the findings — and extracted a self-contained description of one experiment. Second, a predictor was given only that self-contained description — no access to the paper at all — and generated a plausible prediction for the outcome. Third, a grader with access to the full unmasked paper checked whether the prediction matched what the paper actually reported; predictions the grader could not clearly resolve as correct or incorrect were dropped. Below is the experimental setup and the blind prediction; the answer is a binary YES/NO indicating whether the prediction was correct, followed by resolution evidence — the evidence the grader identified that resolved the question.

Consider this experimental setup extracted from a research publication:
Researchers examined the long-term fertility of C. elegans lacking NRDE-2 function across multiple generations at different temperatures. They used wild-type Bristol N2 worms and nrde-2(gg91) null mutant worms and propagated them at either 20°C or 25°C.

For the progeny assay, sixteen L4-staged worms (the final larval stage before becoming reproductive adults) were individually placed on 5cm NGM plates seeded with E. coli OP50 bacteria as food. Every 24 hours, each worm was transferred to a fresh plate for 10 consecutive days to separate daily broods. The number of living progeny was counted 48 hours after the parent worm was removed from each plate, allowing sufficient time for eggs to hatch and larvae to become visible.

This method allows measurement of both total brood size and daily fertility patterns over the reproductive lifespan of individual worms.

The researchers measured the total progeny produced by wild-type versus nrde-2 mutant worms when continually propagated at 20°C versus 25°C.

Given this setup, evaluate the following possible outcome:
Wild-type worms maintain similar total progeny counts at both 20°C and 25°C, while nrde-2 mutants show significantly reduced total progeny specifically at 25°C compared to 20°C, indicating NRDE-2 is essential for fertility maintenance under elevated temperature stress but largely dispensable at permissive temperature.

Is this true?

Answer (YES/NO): NO